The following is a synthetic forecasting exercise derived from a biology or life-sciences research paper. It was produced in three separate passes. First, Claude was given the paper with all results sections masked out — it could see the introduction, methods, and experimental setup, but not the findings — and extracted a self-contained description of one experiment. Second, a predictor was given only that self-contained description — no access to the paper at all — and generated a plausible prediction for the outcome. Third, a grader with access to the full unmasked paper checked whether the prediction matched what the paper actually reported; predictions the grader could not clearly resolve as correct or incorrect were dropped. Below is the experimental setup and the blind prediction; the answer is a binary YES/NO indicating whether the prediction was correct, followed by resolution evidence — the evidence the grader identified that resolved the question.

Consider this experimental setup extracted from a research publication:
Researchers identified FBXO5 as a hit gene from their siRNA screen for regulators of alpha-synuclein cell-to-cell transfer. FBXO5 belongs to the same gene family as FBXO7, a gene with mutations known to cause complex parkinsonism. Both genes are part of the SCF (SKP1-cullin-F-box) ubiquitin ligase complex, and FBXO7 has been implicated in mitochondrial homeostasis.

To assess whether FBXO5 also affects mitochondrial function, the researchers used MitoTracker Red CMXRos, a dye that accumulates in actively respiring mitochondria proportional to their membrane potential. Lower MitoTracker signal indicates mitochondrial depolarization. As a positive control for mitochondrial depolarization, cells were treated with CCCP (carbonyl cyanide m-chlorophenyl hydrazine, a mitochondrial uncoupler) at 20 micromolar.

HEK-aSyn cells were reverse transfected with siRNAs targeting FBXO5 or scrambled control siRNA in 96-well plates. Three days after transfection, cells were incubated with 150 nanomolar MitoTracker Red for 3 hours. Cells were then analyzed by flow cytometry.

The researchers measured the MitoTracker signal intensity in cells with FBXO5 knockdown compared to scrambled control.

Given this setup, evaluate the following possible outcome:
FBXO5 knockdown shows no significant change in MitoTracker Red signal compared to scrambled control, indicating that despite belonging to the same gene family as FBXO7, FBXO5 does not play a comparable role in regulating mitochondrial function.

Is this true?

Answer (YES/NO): NO